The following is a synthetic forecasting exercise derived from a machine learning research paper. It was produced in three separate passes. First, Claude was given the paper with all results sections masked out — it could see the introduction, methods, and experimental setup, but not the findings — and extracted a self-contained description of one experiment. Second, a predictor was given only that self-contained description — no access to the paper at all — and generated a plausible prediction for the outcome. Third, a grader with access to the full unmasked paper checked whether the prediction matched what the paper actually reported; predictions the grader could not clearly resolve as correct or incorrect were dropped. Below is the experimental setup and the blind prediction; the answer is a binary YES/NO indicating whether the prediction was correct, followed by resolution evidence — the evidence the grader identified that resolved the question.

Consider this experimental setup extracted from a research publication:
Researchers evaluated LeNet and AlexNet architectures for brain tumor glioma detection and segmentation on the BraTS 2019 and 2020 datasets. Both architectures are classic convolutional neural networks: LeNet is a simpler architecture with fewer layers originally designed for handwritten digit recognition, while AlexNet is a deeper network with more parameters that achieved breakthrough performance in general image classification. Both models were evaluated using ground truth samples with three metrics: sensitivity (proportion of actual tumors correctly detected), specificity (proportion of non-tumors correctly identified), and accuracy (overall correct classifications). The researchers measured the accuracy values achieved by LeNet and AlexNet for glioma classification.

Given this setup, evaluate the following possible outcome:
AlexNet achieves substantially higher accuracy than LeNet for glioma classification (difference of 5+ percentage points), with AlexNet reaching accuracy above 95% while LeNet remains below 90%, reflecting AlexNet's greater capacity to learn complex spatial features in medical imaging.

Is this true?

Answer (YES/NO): NO